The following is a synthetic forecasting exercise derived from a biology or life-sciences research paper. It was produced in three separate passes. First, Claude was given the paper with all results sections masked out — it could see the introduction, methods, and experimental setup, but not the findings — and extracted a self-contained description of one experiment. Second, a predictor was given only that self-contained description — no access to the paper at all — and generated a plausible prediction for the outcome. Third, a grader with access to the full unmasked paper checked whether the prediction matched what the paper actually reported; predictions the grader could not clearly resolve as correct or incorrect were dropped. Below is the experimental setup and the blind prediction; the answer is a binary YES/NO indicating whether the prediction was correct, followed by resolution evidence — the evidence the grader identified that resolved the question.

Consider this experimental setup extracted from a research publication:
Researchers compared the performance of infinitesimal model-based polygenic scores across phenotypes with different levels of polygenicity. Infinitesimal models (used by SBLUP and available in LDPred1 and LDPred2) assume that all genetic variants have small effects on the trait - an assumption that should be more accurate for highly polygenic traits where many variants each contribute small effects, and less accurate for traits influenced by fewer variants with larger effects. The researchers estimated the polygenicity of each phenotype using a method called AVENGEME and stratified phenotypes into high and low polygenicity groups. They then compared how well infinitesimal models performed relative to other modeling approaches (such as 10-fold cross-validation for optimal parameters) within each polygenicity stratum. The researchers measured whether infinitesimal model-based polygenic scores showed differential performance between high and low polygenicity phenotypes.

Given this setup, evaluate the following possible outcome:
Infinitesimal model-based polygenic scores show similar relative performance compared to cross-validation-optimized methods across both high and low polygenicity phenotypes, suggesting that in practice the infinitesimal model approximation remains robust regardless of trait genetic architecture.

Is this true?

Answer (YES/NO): NO